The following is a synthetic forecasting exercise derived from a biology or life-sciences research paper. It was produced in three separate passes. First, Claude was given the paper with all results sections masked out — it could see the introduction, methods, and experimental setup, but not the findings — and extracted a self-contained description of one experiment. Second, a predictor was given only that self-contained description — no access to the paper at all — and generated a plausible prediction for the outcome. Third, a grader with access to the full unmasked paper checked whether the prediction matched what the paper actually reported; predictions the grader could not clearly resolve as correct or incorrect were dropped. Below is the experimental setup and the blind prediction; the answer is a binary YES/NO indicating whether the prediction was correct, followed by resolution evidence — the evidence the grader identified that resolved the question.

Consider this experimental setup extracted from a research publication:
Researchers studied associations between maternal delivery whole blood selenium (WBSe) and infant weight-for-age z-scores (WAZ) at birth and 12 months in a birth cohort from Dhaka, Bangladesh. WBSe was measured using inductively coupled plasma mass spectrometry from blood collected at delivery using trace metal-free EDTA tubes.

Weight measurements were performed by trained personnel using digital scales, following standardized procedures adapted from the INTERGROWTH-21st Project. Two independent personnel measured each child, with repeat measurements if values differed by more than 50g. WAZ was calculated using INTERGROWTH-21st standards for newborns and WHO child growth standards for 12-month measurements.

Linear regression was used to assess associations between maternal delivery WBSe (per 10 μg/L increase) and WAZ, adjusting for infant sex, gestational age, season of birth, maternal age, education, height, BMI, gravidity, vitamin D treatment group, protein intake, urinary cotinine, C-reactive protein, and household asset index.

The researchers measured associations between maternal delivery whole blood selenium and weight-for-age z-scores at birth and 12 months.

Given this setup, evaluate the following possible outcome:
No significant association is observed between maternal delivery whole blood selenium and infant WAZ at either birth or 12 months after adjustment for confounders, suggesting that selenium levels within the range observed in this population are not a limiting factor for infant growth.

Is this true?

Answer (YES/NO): NO